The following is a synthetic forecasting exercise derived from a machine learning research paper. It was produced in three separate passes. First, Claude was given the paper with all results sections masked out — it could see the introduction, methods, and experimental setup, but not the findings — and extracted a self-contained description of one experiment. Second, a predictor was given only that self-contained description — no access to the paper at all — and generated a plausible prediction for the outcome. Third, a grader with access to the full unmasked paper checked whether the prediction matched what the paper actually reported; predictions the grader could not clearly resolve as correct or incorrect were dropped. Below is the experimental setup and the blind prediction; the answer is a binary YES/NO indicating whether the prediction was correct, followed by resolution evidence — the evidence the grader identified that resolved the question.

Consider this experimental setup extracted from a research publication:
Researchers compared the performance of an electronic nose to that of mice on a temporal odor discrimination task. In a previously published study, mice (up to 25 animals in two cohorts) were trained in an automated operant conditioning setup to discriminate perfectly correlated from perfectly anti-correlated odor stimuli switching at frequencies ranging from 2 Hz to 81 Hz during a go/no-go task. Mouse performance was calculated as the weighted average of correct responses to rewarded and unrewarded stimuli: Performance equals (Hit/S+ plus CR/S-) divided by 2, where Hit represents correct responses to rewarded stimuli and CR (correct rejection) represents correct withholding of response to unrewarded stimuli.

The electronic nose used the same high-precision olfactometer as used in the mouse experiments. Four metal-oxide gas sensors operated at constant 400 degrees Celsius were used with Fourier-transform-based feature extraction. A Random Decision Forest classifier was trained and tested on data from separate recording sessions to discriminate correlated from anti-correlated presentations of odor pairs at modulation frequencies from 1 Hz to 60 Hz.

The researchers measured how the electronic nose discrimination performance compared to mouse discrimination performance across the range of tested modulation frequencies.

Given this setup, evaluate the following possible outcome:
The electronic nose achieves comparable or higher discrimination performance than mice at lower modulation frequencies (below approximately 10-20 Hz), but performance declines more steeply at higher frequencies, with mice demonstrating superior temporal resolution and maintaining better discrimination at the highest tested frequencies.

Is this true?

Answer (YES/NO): YES